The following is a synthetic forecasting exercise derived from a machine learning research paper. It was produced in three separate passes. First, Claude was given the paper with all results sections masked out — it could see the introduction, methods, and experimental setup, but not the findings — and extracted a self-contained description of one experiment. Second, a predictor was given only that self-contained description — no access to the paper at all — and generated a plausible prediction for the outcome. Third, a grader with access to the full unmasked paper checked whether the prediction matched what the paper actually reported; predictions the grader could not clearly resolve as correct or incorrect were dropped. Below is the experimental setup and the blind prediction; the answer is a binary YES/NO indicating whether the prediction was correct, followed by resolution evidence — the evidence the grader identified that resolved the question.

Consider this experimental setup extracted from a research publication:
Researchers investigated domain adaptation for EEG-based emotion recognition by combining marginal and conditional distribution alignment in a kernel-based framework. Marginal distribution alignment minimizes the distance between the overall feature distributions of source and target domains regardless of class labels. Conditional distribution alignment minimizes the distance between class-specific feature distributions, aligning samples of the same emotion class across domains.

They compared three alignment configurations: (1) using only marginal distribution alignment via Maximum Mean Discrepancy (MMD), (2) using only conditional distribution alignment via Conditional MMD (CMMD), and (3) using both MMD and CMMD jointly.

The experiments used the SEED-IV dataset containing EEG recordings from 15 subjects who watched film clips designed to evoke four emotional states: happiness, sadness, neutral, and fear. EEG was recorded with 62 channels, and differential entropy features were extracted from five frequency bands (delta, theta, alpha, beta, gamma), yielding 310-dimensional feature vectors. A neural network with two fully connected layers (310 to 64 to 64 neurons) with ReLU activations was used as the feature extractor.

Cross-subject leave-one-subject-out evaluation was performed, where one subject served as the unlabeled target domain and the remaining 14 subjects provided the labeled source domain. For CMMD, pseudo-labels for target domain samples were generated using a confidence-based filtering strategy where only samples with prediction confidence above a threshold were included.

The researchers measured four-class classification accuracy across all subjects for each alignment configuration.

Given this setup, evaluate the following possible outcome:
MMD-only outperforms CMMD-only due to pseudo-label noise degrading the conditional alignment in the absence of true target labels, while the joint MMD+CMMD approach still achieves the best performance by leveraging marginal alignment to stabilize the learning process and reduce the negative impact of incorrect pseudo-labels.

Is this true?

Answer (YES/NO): NO